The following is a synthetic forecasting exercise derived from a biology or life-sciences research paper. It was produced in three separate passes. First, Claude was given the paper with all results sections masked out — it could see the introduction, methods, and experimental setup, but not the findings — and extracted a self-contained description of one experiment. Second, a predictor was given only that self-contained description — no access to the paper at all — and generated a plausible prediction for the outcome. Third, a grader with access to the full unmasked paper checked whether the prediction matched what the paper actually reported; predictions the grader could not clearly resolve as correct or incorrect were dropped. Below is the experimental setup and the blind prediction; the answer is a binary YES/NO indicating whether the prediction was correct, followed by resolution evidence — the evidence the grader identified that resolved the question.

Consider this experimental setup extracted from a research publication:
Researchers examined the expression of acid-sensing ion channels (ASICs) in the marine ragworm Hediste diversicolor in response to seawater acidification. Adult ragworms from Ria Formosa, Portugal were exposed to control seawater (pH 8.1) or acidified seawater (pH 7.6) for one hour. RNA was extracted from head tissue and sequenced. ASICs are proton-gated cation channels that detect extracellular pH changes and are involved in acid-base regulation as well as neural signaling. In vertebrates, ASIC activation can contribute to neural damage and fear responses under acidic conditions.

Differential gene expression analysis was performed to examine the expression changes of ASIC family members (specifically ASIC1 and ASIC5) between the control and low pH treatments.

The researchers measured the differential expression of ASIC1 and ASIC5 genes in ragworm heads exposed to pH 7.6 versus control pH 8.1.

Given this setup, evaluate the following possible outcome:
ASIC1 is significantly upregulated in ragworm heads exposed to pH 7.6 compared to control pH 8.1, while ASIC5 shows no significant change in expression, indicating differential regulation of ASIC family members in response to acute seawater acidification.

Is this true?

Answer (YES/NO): NO